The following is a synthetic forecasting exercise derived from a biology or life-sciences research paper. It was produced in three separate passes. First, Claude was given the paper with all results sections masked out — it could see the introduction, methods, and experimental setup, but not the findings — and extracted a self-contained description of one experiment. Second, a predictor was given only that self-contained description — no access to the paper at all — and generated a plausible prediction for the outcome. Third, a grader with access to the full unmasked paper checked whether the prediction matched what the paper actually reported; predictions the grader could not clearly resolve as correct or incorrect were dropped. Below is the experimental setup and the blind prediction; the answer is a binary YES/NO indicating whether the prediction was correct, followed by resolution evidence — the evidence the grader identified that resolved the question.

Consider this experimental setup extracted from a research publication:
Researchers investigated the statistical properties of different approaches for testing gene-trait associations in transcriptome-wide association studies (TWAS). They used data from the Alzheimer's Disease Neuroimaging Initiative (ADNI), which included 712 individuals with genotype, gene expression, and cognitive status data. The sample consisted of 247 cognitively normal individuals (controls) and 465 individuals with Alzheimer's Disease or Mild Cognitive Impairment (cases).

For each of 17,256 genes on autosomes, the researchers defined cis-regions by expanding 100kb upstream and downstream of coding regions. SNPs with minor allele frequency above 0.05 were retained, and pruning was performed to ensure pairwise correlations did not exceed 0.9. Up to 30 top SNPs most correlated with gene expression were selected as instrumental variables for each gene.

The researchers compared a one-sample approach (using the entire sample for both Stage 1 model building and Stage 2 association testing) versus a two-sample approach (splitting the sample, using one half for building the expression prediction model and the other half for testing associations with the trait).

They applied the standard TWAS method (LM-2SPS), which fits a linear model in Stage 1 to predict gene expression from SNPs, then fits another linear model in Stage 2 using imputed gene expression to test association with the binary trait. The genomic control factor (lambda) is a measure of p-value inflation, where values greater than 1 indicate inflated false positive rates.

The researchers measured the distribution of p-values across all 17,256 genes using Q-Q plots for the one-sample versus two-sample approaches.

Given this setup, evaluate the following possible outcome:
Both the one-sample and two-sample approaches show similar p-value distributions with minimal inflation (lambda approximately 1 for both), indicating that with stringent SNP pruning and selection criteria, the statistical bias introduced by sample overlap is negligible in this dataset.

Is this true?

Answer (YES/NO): NO